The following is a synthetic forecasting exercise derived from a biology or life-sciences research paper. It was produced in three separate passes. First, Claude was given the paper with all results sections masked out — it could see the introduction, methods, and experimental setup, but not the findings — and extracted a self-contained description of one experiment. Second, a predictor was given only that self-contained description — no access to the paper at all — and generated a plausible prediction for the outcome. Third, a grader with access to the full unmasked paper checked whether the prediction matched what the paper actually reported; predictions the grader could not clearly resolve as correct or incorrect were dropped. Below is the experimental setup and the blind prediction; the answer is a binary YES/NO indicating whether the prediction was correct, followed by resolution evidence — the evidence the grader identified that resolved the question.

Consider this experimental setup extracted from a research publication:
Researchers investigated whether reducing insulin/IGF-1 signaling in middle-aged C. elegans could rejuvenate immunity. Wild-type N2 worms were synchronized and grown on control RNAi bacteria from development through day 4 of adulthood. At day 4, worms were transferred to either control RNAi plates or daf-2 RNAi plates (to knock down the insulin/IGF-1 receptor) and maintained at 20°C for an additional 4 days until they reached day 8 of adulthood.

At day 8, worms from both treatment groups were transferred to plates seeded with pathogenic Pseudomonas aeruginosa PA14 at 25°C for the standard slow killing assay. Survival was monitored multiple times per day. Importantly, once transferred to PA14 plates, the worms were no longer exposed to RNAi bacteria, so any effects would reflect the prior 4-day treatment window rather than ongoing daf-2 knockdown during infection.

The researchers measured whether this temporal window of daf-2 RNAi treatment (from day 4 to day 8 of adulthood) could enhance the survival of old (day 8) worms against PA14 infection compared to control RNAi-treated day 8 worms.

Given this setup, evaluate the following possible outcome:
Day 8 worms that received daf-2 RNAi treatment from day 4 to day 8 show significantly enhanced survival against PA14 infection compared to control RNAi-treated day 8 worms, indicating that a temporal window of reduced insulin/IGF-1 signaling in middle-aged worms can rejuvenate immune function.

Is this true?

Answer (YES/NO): YES